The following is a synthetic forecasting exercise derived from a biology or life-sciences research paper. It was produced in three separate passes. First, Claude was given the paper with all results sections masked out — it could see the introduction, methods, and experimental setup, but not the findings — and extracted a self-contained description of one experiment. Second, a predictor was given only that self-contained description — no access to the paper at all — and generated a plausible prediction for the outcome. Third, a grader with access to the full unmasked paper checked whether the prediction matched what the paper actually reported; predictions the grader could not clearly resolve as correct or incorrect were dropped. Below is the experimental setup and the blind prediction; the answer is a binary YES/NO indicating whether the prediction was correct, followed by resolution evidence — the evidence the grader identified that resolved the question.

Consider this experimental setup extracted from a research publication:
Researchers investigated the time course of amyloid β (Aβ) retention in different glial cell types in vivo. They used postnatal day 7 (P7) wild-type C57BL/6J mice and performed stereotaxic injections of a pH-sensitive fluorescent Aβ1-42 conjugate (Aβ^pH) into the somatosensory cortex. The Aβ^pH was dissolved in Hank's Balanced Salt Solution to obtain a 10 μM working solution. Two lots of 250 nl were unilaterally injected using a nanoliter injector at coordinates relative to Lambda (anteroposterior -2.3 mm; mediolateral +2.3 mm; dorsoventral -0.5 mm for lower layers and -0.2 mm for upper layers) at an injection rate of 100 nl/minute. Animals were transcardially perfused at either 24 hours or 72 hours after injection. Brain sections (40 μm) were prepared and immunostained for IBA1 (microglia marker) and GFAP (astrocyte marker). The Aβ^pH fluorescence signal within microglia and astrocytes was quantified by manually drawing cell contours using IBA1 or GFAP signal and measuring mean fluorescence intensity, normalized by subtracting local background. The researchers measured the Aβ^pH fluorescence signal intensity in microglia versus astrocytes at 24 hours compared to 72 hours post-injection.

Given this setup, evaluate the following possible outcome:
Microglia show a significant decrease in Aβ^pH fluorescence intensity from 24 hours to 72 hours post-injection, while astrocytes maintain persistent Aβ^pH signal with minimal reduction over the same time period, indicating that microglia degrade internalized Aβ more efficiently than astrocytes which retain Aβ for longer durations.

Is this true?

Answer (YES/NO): NO